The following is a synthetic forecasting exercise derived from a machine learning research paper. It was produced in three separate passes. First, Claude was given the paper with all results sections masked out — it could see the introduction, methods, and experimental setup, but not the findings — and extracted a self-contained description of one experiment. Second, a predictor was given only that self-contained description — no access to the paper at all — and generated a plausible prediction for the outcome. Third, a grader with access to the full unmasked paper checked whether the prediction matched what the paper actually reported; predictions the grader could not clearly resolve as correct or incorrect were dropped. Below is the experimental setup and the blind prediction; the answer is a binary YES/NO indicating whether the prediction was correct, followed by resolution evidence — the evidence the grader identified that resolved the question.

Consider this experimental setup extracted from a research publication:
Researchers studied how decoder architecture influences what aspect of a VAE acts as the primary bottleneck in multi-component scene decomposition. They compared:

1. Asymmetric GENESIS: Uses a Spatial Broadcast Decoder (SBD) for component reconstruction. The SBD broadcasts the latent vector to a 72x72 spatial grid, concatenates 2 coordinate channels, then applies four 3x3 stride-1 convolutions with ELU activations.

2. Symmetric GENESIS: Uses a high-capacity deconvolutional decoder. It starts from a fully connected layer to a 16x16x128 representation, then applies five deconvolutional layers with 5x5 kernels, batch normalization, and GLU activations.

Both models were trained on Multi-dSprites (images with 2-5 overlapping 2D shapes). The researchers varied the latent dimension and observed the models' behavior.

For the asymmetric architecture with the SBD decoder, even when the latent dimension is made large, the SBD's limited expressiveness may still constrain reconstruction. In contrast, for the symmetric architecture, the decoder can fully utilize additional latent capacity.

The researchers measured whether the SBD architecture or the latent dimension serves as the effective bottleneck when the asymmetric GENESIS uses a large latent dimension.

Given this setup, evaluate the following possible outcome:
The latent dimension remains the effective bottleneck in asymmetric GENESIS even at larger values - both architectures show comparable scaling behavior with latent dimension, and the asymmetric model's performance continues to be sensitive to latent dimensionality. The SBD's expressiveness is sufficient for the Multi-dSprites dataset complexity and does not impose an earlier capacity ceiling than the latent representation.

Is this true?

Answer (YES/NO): NO